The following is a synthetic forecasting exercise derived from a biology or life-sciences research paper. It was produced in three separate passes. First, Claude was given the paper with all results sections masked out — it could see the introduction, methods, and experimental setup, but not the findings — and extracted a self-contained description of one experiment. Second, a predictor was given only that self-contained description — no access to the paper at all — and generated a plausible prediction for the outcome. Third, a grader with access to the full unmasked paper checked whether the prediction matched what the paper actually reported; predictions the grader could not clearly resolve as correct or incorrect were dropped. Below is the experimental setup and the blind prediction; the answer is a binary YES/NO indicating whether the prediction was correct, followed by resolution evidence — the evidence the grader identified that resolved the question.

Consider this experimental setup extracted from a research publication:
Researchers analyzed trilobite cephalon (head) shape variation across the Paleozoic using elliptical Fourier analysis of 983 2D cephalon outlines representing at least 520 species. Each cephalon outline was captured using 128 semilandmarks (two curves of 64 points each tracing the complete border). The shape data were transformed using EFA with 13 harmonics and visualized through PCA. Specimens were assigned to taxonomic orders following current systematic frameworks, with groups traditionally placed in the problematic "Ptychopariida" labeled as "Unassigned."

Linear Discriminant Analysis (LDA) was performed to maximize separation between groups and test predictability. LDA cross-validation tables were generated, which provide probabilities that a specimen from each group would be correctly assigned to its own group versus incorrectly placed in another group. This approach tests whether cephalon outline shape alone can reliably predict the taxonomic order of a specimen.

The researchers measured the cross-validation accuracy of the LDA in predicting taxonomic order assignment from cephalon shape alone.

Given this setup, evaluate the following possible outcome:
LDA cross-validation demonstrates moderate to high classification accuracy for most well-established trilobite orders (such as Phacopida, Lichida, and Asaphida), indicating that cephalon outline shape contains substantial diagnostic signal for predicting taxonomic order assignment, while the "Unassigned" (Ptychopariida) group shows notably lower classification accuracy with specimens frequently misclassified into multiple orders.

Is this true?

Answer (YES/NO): NO